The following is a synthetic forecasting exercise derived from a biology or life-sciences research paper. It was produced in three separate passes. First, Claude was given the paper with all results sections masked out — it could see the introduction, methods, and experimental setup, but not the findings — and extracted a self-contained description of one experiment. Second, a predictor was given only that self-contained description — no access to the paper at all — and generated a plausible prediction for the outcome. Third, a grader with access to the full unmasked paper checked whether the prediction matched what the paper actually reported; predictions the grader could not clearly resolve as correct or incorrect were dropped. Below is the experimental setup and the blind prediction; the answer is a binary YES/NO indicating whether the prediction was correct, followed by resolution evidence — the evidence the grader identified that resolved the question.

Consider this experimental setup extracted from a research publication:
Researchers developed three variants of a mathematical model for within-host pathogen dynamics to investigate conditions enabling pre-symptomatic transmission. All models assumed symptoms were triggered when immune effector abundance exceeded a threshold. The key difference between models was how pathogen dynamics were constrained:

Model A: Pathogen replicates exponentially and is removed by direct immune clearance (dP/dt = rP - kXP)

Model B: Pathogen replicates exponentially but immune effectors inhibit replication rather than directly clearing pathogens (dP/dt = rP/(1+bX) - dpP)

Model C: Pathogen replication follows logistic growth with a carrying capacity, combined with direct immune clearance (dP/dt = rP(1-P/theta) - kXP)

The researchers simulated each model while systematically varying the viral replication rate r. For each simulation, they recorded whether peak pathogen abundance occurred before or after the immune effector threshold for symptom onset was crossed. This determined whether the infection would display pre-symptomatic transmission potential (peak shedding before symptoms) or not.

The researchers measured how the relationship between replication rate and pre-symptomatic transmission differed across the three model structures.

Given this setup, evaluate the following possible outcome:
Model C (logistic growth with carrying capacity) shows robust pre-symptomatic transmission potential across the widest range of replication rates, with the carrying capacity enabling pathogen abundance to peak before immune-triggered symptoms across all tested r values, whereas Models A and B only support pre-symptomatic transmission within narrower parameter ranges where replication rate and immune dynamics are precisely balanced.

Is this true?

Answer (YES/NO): NO